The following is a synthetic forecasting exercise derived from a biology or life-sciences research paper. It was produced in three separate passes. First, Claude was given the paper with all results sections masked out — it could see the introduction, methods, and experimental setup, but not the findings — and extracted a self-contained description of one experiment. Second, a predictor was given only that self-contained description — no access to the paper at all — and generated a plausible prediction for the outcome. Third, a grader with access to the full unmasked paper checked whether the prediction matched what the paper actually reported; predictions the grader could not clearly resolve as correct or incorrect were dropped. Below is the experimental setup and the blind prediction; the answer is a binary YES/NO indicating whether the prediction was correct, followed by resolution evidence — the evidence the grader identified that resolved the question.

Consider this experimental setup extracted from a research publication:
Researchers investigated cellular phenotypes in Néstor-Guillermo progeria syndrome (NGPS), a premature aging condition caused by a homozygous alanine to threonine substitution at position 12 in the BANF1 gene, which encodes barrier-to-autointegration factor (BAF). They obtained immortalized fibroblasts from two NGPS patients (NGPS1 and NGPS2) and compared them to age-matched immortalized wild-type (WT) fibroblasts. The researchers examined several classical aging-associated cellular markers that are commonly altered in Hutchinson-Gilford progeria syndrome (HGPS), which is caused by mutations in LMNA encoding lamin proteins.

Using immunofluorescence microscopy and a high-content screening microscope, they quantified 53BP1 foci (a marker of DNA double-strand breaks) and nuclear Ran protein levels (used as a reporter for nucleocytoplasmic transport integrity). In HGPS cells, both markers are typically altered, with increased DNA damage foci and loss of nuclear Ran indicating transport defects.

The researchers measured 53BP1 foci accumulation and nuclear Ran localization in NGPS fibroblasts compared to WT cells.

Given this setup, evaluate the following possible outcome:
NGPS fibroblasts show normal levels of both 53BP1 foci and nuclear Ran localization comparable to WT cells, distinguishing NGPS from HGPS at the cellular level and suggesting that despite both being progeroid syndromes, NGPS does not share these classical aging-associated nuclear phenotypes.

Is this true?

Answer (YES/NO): YES